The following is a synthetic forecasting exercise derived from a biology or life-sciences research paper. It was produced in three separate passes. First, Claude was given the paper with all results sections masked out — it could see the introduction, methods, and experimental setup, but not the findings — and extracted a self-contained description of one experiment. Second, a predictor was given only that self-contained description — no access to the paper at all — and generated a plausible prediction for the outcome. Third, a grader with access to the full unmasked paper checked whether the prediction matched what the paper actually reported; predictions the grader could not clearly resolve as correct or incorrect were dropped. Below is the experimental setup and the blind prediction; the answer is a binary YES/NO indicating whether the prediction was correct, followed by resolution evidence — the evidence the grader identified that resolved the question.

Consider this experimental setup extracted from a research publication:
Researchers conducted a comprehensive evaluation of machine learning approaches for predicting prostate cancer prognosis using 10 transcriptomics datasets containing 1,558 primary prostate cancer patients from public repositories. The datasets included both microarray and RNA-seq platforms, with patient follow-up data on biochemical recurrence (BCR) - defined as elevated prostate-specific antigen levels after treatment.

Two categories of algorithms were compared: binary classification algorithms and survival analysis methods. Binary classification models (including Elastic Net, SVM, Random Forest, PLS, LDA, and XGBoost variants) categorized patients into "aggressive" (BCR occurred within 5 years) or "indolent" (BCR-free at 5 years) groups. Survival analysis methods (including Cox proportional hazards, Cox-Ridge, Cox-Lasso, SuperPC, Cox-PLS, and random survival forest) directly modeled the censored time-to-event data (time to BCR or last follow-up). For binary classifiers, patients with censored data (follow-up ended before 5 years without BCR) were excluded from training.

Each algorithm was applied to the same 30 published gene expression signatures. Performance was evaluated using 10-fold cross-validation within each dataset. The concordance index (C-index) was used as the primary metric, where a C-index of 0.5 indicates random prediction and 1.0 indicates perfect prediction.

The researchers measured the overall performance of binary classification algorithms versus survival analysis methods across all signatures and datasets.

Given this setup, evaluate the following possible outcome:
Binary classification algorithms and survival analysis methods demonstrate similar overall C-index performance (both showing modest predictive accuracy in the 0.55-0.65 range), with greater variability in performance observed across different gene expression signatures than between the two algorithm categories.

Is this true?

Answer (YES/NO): NO